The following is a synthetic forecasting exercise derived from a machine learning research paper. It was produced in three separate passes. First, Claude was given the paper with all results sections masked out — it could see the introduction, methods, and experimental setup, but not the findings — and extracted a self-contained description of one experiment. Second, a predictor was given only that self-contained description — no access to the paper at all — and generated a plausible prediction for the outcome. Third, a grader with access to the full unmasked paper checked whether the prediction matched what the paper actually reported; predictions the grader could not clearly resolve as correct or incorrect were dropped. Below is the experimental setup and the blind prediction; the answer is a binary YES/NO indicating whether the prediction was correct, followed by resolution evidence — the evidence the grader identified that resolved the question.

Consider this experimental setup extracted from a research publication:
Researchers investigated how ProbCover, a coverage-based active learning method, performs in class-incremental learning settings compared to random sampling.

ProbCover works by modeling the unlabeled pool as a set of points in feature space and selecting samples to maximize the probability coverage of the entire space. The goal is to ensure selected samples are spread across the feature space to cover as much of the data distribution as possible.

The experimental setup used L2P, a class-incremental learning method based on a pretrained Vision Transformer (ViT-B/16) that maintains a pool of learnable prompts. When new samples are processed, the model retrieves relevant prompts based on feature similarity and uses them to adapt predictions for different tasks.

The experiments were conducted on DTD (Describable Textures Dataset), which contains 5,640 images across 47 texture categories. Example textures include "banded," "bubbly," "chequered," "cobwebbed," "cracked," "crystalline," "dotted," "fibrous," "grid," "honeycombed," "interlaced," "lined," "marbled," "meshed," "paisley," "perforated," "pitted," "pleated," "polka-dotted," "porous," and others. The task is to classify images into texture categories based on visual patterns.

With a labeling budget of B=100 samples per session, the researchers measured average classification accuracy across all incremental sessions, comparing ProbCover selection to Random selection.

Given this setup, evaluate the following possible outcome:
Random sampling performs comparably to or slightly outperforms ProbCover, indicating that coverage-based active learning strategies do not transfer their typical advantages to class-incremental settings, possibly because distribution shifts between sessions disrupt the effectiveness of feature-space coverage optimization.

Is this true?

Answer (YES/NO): NO